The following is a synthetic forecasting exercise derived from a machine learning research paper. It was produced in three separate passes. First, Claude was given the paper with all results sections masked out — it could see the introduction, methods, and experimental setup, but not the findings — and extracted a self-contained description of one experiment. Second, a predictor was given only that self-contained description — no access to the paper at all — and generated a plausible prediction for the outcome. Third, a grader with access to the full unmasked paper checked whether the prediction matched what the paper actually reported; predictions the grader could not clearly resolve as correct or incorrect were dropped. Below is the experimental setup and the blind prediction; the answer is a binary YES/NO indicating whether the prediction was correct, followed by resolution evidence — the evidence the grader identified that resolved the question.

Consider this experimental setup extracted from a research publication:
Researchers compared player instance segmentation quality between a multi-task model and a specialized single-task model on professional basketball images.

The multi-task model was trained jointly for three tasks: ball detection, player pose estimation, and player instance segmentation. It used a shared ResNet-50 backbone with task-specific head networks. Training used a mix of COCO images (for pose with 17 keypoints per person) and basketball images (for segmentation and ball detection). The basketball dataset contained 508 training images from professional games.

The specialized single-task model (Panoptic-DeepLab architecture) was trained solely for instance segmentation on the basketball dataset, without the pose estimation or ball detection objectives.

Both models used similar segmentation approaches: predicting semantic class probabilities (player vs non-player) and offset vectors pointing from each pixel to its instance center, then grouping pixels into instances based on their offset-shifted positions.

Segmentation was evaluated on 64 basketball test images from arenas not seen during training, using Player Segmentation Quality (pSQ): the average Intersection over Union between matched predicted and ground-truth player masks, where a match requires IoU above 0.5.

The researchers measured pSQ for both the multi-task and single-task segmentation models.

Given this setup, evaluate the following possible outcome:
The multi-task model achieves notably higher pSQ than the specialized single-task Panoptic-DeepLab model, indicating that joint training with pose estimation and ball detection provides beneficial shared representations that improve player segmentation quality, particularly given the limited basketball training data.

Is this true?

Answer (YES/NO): NO